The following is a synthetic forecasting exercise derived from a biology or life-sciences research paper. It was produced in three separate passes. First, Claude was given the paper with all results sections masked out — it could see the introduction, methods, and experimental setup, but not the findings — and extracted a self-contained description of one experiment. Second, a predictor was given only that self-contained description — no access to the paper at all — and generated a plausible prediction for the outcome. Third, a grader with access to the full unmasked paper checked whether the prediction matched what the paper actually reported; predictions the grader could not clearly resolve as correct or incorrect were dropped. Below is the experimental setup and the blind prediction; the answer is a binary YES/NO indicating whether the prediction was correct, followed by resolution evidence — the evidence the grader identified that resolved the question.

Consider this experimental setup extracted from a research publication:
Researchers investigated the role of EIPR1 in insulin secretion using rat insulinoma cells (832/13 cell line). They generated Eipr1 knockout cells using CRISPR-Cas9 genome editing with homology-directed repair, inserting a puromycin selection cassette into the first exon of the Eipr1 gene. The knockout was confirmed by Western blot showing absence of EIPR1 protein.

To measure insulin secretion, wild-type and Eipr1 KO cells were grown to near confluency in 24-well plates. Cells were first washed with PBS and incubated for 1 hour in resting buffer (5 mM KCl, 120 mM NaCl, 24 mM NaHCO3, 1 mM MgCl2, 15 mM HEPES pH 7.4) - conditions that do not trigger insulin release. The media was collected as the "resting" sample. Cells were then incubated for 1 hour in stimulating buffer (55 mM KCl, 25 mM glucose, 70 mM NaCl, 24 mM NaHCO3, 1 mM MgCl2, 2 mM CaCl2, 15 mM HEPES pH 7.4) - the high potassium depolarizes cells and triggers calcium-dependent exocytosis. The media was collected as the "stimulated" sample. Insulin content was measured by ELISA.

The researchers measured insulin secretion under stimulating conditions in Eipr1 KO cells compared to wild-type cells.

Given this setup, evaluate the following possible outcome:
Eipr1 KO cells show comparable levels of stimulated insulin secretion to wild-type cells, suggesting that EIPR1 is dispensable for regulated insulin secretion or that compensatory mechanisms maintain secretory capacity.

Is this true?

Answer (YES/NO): NO